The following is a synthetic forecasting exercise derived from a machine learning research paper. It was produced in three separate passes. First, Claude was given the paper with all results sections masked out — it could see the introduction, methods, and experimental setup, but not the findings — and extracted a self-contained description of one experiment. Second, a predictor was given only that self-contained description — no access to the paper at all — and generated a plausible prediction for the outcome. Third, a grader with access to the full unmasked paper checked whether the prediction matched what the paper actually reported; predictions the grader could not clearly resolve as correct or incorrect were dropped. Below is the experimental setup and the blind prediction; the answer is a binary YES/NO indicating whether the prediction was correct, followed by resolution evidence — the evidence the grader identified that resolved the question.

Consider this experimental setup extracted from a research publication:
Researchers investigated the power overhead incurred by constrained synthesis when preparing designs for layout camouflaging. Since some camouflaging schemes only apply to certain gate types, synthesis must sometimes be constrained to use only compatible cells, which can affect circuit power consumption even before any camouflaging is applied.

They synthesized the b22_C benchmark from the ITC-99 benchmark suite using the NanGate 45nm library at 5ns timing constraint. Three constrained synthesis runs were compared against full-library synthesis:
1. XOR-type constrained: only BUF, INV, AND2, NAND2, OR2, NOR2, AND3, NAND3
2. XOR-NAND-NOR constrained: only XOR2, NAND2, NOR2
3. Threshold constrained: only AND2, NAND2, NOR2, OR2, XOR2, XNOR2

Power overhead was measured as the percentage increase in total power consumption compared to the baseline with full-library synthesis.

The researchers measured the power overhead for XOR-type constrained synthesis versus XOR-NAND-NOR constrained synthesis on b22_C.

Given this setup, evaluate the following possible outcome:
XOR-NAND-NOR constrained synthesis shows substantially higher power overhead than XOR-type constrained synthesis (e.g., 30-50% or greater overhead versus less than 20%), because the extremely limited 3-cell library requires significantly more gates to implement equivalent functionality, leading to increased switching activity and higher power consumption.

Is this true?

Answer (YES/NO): NO